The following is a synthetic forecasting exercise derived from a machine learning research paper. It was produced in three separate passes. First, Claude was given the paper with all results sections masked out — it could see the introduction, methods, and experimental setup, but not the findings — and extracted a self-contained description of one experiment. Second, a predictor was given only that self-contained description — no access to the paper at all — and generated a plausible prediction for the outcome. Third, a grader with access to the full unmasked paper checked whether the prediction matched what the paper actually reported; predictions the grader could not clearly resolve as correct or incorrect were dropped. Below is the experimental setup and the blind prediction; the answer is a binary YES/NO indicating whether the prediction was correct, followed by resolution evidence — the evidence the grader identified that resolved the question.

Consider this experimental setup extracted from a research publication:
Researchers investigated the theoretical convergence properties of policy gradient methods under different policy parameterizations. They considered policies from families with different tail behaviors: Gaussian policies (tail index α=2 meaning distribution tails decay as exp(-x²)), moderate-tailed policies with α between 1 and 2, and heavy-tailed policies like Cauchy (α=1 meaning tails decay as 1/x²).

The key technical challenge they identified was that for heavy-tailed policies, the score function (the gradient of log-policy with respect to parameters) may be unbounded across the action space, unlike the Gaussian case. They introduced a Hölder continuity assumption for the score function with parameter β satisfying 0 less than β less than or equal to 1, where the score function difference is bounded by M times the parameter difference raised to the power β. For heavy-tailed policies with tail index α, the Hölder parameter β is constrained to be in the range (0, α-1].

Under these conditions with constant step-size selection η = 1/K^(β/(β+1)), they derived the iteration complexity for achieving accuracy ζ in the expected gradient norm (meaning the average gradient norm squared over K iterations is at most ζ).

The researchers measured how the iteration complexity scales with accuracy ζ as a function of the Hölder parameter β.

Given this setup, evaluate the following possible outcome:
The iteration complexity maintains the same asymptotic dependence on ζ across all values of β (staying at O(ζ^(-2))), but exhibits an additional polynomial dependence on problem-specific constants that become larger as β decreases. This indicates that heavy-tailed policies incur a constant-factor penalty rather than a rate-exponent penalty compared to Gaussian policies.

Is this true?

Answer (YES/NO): NO